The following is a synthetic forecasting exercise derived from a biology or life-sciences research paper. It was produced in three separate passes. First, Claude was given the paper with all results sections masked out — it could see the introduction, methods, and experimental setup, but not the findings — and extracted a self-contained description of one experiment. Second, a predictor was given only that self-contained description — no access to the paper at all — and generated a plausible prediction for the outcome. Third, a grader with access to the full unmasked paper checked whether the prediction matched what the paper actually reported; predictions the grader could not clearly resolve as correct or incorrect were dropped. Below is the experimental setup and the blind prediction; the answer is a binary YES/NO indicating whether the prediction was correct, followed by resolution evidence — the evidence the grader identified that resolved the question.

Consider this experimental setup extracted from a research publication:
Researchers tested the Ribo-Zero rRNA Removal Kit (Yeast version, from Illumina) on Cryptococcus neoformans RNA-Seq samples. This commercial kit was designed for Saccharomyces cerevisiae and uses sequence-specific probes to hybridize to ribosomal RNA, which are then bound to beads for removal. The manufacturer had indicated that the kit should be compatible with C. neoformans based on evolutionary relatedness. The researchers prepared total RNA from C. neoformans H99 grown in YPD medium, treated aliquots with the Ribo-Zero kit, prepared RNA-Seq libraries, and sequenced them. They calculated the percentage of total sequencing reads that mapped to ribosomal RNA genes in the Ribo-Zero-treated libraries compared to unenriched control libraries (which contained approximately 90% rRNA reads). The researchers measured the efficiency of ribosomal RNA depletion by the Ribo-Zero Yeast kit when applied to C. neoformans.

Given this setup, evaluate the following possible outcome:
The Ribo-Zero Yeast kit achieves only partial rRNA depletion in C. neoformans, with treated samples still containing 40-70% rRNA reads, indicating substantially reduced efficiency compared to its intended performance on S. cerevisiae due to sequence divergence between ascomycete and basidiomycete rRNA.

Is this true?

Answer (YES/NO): NO